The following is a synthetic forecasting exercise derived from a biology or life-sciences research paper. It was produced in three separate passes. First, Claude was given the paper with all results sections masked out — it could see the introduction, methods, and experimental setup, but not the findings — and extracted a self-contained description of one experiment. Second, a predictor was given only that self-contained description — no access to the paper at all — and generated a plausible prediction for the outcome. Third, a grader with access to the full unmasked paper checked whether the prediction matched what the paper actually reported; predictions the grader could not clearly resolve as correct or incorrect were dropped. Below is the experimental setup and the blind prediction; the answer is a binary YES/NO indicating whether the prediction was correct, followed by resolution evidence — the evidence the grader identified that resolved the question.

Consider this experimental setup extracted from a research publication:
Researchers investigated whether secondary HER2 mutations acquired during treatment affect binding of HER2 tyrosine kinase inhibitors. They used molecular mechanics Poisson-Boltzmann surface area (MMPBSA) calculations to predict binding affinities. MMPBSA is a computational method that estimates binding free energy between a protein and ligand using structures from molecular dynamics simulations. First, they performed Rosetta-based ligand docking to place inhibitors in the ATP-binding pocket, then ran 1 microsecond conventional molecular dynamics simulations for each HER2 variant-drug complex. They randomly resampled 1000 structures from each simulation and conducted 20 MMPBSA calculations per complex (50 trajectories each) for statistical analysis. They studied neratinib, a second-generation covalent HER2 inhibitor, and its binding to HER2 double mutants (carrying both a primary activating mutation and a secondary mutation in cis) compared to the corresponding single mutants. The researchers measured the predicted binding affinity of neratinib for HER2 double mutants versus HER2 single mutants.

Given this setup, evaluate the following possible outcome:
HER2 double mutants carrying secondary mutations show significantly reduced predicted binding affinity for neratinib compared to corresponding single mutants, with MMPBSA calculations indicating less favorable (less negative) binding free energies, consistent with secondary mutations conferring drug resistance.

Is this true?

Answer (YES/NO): YES